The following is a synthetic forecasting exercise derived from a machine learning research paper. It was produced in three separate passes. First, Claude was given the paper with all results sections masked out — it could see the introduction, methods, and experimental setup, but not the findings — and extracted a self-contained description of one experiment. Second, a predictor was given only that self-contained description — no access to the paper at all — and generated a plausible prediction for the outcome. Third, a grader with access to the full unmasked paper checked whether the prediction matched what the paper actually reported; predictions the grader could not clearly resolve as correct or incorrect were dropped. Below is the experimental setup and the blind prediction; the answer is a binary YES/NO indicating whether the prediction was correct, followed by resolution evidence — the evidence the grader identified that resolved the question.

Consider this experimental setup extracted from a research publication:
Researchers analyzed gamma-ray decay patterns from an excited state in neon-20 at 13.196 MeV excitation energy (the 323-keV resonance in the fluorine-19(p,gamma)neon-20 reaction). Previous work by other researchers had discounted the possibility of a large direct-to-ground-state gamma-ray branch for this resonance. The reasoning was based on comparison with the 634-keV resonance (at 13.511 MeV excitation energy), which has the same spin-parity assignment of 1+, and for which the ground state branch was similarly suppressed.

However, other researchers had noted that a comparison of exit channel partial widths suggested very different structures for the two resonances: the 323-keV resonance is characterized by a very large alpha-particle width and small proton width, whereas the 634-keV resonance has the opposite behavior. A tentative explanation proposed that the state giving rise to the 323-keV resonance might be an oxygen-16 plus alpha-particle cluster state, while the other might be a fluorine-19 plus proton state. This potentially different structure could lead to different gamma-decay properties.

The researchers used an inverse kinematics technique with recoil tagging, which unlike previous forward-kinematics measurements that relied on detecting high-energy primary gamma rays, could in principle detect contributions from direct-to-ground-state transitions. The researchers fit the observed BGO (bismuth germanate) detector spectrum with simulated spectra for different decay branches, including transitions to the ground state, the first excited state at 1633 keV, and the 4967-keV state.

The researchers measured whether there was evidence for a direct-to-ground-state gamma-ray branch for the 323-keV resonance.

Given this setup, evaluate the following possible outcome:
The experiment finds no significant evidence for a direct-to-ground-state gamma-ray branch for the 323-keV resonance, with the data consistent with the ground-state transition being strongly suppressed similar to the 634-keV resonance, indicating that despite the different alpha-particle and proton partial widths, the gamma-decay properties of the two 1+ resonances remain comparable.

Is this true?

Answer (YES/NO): NO